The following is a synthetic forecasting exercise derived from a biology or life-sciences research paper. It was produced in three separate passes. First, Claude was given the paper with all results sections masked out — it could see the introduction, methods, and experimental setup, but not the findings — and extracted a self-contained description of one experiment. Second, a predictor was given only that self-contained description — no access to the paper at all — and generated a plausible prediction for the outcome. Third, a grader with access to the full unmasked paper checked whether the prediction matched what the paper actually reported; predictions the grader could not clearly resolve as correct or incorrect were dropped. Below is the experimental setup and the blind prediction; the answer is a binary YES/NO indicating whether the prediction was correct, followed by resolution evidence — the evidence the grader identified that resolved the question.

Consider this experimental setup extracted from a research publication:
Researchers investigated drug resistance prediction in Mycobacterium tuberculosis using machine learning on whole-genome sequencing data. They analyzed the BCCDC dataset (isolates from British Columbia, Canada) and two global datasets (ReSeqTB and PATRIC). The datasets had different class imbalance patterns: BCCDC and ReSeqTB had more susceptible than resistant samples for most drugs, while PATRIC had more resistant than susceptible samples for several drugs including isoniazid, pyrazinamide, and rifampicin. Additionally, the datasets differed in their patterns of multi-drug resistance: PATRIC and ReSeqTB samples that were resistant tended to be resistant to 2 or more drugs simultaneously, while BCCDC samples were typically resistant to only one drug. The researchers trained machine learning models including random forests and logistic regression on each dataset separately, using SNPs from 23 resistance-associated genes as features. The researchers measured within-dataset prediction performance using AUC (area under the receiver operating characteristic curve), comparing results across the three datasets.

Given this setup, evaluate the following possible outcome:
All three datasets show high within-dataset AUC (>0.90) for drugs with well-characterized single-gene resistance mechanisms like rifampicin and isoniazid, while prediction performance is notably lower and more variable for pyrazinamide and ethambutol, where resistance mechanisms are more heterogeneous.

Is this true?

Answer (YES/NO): NO